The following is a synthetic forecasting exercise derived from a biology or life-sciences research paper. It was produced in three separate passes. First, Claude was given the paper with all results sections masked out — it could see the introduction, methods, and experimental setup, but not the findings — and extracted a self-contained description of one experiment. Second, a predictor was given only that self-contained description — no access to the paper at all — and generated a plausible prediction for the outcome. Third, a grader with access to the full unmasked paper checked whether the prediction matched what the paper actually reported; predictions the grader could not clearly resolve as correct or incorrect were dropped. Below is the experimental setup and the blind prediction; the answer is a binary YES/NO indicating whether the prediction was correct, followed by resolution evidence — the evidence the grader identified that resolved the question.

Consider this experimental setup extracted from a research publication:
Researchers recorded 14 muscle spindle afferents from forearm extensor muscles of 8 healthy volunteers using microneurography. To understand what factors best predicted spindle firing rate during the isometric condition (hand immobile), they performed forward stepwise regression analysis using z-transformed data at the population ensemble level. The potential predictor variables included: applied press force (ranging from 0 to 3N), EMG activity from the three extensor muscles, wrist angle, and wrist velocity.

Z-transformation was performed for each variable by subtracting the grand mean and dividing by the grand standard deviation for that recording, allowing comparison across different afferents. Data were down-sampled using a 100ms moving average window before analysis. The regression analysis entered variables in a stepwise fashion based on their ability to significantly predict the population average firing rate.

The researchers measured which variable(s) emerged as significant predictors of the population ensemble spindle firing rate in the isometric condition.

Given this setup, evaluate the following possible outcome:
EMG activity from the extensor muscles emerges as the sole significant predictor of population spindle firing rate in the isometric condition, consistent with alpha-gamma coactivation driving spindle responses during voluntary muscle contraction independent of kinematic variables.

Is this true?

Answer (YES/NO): NO